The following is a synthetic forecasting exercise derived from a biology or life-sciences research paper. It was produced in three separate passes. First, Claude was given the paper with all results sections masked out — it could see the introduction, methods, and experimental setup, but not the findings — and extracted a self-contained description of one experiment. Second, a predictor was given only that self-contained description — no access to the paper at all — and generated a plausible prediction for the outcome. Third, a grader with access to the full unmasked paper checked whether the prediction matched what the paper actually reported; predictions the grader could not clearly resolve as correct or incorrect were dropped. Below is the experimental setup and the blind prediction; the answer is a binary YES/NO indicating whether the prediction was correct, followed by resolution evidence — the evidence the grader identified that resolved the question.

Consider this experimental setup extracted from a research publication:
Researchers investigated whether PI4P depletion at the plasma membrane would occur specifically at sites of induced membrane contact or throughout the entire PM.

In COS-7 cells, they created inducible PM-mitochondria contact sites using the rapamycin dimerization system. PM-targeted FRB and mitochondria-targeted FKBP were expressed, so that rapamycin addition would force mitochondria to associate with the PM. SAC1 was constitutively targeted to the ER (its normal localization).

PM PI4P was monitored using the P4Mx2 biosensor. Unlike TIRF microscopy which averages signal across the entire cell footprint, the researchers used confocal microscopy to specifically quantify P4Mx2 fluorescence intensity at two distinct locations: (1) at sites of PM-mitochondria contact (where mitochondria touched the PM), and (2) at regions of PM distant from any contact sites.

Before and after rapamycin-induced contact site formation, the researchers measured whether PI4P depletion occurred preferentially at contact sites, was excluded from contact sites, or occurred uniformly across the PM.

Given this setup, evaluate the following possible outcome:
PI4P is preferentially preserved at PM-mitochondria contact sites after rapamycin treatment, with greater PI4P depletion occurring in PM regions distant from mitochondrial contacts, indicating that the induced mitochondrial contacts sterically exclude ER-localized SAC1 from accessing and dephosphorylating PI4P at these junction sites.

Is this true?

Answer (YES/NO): NO